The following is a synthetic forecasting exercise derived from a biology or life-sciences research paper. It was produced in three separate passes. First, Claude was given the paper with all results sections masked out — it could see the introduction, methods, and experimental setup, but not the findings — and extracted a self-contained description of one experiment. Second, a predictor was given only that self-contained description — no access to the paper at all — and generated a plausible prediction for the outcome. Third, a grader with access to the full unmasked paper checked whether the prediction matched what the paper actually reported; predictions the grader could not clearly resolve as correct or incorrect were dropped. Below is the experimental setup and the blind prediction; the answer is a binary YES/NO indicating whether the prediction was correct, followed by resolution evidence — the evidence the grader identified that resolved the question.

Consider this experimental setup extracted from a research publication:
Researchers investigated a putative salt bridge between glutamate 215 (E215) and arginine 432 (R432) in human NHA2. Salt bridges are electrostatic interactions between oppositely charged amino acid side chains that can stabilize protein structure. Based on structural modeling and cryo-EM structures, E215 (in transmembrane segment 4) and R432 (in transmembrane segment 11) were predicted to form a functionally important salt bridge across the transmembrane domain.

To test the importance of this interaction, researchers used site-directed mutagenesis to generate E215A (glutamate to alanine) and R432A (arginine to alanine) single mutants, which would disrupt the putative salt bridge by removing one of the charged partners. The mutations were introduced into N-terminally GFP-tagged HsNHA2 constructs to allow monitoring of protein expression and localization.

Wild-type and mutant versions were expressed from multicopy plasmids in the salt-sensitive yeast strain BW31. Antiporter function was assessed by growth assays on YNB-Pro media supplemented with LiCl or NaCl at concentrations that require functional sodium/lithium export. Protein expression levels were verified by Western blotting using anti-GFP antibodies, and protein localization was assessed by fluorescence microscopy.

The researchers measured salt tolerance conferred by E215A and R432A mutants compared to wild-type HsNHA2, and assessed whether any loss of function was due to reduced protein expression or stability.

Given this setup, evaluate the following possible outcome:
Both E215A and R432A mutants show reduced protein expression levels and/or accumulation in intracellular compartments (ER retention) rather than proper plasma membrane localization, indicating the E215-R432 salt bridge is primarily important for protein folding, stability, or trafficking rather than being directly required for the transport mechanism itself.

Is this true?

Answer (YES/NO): YES